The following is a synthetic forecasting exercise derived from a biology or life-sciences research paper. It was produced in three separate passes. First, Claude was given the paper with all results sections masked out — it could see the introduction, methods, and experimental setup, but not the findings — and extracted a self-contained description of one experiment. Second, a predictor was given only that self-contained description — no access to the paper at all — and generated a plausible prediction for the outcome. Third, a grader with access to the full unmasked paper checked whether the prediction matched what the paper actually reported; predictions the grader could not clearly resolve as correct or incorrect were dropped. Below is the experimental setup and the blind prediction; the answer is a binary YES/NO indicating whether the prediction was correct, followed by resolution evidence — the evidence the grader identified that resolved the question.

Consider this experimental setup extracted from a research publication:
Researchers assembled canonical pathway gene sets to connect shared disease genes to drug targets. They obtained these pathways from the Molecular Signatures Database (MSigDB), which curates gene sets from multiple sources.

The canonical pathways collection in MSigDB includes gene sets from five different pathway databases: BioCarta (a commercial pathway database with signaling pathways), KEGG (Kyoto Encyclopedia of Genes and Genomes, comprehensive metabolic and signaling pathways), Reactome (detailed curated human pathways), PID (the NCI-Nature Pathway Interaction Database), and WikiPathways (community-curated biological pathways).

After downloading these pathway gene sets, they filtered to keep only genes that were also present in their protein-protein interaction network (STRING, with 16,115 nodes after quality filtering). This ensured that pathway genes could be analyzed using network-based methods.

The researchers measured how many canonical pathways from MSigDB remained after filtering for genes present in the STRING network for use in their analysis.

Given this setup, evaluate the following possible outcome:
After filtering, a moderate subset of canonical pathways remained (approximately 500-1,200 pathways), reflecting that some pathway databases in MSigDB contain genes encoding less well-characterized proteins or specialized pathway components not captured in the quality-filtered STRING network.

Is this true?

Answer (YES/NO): NO